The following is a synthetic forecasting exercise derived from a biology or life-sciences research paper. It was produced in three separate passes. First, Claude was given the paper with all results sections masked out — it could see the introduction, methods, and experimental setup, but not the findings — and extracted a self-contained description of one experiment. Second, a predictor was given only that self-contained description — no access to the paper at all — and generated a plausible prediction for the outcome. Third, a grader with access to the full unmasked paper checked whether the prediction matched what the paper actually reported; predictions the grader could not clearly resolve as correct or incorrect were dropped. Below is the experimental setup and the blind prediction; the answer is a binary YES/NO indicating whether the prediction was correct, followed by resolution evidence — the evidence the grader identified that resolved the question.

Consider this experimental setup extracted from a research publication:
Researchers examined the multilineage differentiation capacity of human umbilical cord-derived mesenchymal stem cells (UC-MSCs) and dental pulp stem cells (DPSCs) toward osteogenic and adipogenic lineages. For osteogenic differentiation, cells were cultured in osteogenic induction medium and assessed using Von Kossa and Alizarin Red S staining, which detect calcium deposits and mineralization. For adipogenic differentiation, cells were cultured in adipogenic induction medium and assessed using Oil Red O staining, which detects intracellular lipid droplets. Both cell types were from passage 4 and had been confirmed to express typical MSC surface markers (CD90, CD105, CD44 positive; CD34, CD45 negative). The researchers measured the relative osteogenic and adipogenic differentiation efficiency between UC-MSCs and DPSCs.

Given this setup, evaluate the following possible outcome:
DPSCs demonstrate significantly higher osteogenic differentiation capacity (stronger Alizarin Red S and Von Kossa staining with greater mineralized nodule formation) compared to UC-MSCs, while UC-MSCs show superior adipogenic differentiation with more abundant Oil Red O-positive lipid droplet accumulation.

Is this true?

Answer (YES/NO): NO